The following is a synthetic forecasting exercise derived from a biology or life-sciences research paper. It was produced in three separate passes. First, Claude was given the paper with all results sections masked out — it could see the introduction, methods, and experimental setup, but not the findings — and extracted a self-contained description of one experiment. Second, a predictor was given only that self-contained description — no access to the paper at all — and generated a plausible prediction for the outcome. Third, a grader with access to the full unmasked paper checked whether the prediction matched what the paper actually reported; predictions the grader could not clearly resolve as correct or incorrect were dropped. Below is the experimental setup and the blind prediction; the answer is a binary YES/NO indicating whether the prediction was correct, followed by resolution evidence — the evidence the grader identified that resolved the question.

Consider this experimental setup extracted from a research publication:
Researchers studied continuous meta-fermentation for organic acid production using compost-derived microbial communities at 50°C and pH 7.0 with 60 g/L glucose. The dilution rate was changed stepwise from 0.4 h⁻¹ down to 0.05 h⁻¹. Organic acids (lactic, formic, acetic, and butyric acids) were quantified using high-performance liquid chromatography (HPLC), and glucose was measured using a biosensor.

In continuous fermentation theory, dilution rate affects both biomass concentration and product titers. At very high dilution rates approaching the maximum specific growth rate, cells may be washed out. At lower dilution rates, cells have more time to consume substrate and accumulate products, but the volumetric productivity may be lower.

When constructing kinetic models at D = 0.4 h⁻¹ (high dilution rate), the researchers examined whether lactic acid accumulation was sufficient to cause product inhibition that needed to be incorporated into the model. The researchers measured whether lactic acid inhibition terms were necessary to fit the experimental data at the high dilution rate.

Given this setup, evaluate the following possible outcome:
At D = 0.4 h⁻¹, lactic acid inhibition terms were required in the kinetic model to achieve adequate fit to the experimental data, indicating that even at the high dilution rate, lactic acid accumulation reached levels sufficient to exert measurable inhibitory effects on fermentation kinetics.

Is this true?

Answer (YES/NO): YES